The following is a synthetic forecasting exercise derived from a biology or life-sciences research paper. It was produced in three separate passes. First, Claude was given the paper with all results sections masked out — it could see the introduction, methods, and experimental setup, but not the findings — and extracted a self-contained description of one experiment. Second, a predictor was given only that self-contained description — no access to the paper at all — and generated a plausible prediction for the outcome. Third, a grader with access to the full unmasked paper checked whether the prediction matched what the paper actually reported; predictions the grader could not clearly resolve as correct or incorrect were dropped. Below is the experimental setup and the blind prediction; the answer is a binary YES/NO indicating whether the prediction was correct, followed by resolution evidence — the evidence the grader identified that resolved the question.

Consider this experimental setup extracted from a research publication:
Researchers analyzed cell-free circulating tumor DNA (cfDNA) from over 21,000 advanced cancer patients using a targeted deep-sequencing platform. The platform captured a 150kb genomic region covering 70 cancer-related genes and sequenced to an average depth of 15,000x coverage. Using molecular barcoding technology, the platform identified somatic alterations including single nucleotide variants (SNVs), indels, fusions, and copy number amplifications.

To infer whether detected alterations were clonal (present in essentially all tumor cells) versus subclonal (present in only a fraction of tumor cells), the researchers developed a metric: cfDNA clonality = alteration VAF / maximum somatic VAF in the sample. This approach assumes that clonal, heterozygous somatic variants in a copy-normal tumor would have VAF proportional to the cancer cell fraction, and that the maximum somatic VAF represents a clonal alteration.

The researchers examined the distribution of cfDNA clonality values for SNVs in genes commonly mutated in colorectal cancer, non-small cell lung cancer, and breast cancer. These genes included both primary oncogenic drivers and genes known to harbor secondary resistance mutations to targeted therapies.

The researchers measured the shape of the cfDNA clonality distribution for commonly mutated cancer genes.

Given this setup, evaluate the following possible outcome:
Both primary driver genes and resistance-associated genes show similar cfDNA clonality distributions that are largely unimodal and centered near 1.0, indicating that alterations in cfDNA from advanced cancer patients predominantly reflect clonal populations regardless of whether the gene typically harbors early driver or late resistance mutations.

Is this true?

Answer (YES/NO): NO